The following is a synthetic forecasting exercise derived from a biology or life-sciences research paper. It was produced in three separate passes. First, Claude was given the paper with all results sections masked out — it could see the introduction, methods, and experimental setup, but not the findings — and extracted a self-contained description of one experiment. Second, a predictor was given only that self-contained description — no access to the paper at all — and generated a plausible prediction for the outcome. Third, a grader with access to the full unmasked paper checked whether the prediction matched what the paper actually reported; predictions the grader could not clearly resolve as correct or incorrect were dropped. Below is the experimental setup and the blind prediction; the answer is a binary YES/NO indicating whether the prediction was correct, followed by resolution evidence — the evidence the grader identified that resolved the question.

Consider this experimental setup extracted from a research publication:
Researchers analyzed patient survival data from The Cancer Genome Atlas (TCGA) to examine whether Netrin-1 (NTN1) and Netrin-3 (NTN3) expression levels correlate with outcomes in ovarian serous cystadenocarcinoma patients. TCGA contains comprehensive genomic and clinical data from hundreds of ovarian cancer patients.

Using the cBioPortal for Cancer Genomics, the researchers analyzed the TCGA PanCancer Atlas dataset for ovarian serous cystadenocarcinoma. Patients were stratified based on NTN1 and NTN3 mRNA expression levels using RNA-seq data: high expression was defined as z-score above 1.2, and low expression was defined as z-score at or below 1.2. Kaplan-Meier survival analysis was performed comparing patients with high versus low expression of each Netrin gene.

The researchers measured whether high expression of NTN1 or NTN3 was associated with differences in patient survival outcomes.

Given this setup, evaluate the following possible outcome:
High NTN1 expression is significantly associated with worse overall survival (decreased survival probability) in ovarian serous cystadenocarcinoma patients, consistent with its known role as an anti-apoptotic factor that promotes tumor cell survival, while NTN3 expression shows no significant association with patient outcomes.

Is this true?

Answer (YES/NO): NO